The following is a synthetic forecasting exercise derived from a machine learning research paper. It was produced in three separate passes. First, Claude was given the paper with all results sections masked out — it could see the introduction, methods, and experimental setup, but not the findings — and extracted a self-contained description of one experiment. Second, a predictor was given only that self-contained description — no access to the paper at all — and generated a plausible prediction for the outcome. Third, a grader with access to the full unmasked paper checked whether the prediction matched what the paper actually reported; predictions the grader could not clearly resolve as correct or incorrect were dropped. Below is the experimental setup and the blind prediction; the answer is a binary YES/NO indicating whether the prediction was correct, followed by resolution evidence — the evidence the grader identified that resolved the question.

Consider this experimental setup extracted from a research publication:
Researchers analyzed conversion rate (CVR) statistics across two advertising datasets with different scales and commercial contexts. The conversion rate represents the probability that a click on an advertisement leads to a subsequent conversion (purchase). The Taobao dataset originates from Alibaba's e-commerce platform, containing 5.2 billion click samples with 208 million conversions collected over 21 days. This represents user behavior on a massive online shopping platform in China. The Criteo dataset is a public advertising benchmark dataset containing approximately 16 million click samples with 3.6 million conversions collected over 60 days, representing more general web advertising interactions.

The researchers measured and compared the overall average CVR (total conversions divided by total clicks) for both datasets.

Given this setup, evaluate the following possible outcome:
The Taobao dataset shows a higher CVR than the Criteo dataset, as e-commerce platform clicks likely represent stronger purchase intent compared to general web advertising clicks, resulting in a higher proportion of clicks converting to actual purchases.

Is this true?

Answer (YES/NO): NO